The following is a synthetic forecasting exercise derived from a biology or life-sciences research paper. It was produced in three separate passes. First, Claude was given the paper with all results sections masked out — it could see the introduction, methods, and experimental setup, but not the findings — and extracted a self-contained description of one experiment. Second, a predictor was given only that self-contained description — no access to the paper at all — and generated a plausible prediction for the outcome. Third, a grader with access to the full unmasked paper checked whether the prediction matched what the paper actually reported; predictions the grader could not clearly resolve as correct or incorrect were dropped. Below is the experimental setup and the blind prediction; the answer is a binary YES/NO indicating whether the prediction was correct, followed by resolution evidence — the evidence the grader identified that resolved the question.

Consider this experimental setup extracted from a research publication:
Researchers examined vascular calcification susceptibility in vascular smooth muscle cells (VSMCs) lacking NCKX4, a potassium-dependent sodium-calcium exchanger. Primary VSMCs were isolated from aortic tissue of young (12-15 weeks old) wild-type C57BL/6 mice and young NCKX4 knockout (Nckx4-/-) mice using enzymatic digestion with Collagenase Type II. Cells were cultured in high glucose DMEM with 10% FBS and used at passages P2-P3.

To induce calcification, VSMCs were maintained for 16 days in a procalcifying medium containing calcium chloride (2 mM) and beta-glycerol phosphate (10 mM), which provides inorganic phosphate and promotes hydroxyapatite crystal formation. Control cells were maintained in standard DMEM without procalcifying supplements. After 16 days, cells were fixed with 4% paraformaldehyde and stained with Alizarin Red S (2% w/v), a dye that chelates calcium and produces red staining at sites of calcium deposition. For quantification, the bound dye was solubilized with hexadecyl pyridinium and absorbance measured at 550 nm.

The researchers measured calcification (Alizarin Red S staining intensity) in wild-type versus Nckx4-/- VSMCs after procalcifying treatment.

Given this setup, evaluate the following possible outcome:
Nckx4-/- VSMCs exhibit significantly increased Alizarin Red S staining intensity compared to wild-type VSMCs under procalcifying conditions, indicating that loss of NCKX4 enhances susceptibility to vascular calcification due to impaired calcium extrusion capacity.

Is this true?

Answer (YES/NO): YES